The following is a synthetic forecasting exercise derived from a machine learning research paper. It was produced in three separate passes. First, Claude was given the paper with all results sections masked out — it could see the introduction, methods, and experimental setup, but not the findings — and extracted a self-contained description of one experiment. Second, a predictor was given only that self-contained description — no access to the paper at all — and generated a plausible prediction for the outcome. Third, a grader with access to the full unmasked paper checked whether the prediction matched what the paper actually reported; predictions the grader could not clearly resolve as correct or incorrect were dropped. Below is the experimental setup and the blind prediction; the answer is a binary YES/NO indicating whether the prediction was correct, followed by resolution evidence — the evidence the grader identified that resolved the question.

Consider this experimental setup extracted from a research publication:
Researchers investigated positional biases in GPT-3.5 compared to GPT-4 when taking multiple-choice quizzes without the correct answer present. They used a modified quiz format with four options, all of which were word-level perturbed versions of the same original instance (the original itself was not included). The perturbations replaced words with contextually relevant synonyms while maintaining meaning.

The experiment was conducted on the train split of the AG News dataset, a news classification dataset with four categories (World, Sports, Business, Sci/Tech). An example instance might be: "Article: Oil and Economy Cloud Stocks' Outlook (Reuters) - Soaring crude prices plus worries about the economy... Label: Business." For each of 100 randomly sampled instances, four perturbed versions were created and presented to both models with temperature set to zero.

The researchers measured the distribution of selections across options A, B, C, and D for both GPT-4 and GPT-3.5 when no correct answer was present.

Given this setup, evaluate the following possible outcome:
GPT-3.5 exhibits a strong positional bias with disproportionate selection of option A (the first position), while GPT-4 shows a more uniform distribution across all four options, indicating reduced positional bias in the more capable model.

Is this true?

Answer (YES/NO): NO